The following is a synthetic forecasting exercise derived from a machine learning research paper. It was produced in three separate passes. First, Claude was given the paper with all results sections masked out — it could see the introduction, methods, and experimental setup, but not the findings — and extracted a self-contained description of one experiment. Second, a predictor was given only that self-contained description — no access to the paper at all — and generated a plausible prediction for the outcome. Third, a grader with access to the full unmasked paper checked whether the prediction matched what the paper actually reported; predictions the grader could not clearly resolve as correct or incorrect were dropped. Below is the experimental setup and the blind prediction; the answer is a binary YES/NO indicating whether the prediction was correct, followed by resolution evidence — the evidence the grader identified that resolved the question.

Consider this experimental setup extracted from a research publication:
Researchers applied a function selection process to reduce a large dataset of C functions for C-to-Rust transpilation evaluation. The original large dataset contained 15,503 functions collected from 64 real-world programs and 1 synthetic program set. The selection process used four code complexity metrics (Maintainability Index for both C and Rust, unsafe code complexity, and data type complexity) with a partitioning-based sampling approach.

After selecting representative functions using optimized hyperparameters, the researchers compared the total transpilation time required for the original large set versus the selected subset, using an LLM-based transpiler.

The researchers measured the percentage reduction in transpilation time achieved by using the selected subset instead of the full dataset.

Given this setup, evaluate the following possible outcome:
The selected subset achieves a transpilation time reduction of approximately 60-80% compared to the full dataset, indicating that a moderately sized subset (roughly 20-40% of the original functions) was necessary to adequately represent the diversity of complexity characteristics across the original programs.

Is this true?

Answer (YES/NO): NO